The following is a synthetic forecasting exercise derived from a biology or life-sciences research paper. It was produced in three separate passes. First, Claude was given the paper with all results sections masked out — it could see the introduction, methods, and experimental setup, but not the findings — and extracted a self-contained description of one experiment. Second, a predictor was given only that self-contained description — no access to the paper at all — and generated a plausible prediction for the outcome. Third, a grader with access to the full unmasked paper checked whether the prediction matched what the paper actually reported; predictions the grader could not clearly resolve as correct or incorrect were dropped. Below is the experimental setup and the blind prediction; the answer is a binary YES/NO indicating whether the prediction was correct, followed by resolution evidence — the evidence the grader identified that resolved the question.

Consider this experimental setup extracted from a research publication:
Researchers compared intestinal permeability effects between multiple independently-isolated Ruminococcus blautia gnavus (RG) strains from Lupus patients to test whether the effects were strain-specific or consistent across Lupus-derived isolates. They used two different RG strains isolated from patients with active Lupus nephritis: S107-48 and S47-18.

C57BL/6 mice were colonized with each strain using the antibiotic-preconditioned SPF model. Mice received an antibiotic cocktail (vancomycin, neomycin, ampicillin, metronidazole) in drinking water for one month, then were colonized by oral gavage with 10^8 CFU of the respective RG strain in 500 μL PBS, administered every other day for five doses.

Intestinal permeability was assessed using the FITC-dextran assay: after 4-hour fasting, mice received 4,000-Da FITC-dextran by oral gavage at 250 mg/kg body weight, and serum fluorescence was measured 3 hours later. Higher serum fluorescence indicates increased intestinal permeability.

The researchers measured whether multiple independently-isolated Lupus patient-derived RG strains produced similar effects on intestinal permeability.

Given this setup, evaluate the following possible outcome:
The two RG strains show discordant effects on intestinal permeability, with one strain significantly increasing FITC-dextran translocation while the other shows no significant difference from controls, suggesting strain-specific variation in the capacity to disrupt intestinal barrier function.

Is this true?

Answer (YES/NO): NO